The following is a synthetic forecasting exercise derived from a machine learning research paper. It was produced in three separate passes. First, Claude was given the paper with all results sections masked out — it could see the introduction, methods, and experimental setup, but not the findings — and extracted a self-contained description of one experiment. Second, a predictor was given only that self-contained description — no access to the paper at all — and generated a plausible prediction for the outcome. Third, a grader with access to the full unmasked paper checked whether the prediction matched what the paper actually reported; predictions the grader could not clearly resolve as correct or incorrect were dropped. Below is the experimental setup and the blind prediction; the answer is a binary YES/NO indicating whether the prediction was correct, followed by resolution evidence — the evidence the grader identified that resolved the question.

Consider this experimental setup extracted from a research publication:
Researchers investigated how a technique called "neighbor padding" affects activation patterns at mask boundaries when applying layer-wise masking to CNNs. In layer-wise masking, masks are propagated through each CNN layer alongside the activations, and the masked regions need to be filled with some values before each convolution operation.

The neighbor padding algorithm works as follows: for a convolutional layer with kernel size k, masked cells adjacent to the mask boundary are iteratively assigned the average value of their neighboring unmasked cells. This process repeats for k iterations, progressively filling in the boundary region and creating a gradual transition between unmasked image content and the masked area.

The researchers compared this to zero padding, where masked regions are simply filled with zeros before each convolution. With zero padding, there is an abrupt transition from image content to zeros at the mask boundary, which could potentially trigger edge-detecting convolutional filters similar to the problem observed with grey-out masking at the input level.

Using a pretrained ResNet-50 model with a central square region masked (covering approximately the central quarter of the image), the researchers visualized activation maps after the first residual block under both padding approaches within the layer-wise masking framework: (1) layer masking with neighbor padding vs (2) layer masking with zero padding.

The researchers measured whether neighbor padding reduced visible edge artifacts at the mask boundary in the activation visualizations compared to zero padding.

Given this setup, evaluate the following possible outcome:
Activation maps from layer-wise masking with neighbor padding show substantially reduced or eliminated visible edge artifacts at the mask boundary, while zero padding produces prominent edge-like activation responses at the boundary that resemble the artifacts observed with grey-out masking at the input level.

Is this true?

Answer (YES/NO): YES